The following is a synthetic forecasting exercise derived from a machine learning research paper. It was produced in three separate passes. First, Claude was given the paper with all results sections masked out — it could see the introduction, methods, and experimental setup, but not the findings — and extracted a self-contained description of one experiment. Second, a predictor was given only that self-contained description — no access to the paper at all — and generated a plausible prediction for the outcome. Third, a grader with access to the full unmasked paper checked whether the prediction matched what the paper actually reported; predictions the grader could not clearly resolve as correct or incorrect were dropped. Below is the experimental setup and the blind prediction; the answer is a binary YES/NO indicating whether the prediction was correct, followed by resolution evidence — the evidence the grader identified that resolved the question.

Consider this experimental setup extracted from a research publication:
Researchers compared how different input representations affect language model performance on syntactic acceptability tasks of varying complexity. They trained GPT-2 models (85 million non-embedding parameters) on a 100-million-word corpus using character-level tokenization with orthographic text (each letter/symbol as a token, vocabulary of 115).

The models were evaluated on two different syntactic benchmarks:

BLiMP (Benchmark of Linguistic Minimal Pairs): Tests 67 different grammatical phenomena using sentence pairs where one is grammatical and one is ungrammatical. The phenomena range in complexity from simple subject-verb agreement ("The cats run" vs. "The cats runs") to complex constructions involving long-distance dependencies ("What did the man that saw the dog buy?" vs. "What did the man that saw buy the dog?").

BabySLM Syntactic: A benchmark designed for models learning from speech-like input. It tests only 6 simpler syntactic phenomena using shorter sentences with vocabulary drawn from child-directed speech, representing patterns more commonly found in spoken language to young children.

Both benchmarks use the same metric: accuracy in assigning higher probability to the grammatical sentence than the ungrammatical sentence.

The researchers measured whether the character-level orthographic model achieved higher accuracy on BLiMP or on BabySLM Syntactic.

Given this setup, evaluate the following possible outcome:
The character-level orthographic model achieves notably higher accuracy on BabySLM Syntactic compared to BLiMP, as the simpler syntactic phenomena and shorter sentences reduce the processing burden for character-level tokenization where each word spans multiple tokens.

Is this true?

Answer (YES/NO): YES